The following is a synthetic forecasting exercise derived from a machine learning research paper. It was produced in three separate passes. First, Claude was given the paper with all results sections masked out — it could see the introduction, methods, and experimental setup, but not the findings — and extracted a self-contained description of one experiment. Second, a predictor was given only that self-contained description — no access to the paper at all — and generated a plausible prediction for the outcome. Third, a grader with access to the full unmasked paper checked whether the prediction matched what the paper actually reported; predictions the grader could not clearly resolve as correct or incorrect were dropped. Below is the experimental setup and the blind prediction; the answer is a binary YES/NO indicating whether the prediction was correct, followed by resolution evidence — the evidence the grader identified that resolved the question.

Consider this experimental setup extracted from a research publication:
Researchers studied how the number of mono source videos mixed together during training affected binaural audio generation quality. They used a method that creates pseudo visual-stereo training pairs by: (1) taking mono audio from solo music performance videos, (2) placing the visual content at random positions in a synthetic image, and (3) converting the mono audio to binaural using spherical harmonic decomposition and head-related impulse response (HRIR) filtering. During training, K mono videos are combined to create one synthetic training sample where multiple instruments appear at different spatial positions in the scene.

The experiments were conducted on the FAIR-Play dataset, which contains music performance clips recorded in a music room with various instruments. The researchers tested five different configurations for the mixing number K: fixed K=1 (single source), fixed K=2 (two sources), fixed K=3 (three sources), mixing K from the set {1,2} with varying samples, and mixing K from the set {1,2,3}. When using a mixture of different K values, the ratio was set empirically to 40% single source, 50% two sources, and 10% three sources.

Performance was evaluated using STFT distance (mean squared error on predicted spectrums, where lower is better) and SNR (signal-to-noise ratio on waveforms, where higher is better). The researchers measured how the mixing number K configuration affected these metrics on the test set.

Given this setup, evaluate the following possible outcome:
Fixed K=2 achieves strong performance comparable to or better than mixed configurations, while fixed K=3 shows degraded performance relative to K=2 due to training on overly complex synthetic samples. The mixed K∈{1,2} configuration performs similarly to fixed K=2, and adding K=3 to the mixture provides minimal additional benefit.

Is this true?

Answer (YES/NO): NO